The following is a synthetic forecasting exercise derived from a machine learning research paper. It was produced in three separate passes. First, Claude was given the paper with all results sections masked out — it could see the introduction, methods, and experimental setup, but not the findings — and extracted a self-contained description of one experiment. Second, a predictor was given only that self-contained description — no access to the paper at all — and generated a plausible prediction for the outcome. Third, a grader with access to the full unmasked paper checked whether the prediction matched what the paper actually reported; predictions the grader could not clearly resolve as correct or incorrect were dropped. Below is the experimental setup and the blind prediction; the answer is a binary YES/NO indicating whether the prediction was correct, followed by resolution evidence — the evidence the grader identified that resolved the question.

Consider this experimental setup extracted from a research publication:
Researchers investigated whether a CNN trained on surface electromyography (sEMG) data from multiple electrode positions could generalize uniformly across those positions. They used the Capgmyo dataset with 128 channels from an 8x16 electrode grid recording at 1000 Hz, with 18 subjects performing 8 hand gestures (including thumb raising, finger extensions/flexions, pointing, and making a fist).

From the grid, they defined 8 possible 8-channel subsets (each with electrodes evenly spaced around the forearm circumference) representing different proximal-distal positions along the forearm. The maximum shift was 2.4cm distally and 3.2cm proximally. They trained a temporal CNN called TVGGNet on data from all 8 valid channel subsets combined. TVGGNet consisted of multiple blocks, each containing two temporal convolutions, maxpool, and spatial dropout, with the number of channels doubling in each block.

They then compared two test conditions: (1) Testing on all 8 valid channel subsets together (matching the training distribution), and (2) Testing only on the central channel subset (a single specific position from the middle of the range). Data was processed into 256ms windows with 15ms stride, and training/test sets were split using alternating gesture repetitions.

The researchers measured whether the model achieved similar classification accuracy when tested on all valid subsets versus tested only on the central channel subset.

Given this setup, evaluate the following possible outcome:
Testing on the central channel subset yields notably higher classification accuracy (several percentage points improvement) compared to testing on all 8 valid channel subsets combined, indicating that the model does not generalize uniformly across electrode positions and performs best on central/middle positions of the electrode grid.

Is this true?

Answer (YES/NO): NO